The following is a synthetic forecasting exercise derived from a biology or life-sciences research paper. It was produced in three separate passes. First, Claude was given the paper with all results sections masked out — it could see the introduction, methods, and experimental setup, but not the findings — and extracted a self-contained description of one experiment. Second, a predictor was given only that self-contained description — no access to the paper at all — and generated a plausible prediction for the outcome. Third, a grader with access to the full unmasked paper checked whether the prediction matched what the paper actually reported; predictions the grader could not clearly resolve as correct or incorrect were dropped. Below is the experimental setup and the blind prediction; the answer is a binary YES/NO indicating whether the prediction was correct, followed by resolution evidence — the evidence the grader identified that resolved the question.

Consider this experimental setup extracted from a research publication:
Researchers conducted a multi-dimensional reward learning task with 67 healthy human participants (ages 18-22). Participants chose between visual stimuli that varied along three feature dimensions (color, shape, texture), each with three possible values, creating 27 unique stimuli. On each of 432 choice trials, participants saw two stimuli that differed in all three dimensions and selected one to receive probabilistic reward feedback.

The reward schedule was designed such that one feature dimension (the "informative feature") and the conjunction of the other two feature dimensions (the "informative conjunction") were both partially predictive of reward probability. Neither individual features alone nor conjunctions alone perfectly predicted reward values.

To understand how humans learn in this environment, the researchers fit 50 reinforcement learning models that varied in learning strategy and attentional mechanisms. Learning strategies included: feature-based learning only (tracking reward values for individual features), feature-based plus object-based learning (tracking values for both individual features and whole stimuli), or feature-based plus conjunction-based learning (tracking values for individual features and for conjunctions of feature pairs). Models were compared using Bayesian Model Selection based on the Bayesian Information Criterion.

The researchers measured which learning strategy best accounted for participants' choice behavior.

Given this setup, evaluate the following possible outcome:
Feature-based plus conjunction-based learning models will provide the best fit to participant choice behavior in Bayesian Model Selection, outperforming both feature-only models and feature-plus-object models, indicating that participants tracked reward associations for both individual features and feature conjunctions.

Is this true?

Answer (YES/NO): YES